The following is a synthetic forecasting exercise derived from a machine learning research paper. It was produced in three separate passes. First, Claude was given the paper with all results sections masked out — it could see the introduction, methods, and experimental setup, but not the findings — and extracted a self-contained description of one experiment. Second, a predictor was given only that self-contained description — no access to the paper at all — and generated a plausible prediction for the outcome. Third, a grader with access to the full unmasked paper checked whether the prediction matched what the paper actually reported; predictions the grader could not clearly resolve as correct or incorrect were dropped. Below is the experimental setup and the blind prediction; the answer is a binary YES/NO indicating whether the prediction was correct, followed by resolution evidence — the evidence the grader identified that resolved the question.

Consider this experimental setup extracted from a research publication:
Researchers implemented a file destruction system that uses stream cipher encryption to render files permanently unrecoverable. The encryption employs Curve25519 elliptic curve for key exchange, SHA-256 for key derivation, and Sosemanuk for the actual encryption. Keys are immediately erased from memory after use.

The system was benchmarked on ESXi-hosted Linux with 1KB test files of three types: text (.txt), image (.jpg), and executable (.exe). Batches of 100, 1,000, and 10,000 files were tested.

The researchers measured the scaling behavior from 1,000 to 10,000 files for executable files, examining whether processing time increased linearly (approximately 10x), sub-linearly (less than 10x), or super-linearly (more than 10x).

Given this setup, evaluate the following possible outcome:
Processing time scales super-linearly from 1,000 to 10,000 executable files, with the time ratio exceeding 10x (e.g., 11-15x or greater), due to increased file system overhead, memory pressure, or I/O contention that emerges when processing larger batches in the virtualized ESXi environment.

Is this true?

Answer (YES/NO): NO